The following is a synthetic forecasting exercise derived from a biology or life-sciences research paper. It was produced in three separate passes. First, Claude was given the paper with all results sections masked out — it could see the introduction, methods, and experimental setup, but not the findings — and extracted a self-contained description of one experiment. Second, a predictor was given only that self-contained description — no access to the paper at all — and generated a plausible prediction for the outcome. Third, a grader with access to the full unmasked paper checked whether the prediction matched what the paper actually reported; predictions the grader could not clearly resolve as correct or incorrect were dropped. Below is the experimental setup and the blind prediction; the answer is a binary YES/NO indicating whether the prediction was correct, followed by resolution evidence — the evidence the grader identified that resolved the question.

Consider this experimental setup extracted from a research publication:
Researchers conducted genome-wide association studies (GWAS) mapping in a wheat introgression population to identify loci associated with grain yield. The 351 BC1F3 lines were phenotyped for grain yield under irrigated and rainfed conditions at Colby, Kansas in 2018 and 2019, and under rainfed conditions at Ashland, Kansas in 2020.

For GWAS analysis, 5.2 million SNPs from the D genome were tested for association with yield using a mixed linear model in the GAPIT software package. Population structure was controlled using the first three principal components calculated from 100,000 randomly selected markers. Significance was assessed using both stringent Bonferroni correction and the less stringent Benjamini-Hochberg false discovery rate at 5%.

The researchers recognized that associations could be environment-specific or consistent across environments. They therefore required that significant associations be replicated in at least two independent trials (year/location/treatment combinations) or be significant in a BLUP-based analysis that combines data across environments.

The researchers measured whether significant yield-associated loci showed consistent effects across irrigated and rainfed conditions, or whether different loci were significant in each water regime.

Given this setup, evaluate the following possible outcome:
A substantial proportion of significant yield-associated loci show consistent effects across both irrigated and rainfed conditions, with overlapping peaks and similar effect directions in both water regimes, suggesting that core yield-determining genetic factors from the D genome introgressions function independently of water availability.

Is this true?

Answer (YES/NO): NO